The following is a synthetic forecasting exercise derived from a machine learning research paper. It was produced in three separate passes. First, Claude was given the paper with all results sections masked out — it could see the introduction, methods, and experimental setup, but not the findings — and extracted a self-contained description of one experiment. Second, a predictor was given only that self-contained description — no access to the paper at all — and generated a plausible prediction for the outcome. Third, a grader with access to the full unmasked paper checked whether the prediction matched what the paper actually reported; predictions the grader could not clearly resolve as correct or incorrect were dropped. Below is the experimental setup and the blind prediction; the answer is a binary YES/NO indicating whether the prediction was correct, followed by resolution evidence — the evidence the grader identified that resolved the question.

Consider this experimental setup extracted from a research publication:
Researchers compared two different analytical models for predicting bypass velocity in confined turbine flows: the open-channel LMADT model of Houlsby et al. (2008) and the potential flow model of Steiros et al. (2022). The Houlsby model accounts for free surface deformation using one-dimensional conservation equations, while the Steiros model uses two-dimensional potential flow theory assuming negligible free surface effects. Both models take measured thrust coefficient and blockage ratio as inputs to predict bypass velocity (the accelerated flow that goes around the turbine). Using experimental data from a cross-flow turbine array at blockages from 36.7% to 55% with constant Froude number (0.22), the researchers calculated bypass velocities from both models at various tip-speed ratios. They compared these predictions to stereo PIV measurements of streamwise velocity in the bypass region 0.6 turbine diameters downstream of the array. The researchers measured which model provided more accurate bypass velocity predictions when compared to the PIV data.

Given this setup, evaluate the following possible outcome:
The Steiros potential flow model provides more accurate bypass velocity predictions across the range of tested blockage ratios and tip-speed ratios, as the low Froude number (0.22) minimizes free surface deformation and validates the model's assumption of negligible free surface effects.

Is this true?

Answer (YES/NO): YES